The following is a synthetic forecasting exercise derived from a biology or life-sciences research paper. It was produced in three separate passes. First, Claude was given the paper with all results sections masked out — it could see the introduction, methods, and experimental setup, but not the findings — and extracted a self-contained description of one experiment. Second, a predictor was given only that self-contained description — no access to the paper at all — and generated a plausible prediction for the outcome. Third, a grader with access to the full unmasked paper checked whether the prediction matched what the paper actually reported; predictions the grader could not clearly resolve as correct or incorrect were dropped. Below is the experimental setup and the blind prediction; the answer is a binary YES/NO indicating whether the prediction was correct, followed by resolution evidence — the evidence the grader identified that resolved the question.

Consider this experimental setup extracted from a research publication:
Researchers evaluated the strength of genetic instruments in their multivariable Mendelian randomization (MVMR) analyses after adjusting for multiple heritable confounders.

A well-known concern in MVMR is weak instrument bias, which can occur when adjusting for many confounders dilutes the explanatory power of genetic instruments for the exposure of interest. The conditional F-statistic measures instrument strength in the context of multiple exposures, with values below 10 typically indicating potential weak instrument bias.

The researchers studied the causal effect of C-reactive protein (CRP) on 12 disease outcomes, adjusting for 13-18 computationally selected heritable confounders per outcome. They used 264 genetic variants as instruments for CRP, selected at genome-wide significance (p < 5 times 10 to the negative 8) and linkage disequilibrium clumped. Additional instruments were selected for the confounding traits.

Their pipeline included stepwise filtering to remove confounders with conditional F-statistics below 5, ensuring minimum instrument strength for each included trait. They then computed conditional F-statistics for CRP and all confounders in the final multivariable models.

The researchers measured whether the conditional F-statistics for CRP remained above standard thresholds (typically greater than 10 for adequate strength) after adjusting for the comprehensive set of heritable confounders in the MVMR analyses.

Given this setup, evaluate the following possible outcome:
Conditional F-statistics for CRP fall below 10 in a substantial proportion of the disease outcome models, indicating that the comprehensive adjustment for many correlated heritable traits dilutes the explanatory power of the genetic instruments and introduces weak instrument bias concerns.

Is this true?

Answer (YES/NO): NO